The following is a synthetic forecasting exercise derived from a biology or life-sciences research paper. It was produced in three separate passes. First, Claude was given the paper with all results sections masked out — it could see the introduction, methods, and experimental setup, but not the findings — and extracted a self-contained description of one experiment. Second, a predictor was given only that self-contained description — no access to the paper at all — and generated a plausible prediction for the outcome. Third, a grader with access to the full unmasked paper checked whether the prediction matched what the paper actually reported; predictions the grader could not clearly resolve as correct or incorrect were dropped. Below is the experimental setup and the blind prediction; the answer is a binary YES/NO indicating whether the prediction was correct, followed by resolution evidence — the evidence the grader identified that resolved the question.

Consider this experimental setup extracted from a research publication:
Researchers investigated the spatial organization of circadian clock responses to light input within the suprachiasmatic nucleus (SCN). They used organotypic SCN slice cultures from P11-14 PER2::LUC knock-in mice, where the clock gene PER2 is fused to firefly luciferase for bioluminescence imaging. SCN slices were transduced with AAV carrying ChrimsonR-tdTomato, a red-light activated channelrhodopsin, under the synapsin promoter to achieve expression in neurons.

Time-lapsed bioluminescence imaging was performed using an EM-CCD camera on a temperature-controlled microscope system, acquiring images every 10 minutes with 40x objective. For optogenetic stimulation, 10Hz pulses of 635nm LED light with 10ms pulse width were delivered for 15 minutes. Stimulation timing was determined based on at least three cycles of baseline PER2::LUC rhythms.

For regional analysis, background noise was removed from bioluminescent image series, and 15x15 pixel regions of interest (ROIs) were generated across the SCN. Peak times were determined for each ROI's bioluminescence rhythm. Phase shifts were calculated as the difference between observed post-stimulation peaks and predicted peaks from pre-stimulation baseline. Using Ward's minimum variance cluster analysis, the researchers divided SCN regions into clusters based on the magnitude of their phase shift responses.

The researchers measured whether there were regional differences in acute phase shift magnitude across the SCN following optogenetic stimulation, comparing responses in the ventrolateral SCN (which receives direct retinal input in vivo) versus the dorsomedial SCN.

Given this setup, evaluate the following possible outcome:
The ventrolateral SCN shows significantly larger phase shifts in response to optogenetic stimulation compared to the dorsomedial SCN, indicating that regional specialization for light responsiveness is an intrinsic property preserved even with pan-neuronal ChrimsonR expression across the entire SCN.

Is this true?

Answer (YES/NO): YES